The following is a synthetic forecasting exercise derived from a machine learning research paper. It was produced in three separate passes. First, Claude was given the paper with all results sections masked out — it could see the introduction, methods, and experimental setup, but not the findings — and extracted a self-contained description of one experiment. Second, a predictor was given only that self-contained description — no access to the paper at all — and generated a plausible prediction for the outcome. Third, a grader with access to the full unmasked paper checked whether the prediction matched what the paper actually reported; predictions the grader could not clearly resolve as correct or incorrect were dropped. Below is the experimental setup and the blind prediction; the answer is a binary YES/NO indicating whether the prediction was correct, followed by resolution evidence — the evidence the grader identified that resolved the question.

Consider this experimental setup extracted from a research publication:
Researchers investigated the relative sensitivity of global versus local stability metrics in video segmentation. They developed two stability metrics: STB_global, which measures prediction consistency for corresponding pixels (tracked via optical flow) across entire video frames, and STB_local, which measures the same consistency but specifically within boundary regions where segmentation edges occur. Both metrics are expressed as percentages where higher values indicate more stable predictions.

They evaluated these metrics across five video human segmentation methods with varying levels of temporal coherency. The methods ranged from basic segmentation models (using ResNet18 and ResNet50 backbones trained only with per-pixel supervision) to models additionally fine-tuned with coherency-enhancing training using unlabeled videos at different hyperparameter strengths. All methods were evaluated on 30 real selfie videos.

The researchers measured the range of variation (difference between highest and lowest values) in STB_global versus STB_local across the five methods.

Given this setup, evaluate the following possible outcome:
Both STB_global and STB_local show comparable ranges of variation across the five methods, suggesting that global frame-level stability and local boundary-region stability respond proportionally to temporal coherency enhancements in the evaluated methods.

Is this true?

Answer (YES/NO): NO